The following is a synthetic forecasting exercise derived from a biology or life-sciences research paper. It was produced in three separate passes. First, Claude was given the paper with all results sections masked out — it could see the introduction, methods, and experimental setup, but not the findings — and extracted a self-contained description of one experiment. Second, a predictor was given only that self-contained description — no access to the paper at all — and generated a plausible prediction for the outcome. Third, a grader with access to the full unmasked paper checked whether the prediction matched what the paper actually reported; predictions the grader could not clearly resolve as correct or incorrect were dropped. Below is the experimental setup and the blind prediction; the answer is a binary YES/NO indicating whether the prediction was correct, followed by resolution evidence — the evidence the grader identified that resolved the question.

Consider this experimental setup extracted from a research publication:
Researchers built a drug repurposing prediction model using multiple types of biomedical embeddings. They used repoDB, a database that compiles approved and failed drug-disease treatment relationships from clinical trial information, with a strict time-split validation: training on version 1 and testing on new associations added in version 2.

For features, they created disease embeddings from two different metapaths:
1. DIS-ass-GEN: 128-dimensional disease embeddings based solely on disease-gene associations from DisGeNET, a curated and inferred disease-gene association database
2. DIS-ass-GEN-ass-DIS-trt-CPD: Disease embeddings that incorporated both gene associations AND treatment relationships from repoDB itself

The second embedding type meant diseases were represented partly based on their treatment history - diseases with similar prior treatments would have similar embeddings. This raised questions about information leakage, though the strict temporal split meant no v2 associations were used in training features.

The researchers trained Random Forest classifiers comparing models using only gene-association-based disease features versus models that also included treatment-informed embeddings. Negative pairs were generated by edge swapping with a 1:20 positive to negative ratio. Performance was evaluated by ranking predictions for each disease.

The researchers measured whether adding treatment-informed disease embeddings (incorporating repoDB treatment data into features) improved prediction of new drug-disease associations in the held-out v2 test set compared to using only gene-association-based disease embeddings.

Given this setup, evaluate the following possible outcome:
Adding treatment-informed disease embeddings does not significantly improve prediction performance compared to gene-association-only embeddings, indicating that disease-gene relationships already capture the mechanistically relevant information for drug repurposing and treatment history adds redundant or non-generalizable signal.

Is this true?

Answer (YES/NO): NO